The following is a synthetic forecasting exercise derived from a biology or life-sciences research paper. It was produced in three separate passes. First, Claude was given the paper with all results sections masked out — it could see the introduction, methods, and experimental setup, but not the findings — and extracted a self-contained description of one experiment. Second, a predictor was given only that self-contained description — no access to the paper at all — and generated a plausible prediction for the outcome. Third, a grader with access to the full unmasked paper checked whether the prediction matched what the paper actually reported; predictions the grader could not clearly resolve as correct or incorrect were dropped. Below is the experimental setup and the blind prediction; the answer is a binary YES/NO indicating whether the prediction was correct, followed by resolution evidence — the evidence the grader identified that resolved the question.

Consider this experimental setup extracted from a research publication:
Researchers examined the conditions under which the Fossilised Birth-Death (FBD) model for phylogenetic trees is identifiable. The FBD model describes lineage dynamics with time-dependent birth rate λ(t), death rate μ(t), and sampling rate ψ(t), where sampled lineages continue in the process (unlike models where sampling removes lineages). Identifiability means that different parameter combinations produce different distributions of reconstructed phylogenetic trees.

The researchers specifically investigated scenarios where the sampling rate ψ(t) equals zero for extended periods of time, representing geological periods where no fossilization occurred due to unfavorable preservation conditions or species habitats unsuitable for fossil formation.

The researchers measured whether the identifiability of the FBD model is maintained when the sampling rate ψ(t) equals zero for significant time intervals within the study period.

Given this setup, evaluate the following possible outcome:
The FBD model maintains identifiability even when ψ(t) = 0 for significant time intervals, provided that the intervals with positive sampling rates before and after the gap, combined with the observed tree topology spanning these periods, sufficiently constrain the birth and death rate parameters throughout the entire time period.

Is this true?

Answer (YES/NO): NO